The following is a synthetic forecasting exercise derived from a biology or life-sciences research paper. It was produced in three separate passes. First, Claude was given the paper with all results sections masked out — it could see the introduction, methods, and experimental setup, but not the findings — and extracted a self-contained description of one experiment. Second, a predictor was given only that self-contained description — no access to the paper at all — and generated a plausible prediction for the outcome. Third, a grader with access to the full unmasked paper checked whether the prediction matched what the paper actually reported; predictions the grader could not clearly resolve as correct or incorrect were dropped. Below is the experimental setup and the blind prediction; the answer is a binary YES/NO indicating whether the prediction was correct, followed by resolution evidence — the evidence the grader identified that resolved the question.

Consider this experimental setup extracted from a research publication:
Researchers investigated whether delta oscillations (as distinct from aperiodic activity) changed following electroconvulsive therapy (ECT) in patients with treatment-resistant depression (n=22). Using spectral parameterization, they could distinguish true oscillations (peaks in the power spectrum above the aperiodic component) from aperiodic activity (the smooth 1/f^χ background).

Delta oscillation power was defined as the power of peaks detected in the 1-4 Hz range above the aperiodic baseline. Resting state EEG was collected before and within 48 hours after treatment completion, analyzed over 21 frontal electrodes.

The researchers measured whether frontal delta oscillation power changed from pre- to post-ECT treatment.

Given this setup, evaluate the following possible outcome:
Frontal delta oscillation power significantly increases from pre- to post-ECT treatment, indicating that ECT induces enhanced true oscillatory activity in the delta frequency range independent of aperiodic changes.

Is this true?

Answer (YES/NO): NO